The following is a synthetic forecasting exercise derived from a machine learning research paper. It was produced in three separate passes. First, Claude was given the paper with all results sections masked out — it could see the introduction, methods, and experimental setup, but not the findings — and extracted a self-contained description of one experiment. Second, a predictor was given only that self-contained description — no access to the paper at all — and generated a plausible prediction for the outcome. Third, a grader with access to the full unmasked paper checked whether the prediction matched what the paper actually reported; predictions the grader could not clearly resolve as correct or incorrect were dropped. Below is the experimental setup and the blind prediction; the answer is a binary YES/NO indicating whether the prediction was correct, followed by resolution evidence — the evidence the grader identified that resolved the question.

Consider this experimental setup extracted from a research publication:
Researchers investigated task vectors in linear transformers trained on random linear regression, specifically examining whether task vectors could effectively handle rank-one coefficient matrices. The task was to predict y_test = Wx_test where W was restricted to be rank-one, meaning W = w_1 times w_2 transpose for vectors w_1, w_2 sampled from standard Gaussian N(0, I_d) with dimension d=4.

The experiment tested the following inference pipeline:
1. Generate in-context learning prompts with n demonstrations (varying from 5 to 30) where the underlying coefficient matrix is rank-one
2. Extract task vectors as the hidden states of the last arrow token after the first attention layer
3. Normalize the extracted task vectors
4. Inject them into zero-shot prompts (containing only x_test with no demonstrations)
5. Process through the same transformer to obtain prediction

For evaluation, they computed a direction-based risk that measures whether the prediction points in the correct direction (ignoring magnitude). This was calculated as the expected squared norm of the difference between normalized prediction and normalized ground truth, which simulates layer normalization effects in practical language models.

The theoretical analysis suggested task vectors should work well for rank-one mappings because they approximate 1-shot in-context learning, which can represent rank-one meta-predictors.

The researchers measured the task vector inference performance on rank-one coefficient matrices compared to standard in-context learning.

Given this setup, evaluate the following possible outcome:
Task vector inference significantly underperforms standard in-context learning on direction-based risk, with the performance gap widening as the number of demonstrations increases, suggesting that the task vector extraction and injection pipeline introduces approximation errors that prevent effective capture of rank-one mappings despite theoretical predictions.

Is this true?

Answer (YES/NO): NO